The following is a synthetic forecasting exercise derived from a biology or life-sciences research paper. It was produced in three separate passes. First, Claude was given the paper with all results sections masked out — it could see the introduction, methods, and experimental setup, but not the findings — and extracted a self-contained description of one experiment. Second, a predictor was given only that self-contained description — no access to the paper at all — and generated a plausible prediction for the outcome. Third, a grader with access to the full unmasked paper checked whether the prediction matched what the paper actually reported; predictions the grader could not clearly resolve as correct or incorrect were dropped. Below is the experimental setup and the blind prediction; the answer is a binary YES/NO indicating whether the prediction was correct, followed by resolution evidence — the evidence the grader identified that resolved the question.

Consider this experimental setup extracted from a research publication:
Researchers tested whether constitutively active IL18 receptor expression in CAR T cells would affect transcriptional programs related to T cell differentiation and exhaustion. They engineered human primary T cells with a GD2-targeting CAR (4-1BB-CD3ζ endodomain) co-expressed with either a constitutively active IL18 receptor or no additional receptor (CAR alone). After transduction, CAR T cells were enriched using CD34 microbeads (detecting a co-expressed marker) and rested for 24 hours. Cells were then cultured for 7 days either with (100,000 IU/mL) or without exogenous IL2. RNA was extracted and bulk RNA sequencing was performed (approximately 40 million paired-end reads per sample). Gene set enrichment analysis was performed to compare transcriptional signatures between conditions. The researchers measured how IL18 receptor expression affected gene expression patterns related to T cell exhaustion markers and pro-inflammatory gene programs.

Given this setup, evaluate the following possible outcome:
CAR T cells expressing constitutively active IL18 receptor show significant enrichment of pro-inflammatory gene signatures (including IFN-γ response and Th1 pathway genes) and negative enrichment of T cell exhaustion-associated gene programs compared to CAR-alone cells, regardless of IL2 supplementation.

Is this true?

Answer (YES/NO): NO